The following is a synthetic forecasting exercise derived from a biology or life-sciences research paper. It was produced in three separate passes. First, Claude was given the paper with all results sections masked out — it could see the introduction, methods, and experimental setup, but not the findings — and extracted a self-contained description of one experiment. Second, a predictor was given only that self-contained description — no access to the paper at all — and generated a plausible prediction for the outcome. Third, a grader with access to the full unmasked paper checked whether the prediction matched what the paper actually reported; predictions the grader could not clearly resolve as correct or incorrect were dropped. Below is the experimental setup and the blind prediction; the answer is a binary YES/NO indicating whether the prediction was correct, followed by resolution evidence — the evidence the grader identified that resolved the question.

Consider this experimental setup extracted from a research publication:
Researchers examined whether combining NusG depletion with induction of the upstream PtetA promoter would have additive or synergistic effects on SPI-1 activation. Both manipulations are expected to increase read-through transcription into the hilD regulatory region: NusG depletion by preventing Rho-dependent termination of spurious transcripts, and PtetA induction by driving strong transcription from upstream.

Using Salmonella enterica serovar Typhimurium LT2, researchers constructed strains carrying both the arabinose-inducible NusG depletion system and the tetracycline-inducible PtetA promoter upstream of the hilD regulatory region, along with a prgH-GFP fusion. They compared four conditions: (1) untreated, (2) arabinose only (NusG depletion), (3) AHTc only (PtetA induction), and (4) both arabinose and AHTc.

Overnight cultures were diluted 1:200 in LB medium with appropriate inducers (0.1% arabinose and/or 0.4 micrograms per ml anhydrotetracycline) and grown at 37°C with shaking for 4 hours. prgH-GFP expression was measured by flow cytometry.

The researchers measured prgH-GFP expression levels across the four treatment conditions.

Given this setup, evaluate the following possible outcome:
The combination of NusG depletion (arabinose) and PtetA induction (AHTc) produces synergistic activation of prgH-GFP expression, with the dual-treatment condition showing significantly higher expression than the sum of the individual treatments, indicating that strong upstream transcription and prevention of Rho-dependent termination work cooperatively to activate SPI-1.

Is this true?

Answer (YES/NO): YES